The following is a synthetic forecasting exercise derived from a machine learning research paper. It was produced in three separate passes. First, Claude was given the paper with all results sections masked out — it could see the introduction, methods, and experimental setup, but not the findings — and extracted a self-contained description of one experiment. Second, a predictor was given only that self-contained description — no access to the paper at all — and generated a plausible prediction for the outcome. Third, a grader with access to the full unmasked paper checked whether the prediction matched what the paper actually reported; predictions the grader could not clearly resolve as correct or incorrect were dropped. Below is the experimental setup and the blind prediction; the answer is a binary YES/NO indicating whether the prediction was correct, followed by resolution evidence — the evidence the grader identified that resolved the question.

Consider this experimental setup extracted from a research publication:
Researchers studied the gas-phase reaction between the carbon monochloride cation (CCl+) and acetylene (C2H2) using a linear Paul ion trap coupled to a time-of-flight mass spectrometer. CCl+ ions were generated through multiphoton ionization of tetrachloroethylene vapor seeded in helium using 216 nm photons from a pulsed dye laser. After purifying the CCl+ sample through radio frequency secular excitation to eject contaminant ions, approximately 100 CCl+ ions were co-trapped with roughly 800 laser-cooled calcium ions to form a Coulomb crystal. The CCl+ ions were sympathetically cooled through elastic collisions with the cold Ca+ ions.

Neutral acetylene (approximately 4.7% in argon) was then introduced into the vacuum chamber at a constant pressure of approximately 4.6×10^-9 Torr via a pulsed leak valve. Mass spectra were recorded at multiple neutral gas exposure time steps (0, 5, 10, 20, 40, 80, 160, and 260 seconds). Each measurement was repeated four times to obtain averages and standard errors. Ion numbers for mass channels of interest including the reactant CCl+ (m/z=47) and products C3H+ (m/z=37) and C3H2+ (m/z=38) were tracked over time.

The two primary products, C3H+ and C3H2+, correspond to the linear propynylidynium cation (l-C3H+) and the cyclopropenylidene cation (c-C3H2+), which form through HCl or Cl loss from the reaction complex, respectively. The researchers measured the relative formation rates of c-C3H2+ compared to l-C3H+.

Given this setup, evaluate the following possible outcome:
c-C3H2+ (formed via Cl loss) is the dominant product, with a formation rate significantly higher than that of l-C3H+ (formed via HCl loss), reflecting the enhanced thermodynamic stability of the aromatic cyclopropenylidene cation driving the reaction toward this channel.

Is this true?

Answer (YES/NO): YES